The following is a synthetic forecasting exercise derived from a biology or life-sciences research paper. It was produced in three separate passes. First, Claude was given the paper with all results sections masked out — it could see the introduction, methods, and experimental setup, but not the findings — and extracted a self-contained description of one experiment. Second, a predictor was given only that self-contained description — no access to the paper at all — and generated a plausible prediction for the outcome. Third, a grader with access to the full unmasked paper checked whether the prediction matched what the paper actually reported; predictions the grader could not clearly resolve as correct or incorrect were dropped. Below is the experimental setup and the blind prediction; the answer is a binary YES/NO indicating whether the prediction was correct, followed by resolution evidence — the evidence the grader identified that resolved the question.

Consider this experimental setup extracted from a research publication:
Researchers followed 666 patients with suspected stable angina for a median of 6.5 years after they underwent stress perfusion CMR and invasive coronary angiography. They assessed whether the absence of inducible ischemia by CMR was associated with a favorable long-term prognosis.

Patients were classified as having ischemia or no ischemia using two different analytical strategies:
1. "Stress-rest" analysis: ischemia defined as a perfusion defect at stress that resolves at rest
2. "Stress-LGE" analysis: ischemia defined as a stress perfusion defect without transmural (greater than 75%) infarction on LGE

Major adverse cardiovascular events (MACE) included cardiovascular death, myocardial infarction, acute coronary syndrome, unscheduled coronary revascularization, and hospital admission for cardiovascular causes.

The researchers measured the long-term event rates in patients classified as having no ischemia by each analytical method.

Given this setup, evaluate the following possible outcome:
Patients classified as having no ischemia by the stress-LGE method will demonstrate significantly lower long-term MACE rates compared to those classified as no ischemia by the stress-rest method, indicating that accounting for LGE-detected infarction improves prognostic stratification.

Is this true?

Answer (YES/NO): NO